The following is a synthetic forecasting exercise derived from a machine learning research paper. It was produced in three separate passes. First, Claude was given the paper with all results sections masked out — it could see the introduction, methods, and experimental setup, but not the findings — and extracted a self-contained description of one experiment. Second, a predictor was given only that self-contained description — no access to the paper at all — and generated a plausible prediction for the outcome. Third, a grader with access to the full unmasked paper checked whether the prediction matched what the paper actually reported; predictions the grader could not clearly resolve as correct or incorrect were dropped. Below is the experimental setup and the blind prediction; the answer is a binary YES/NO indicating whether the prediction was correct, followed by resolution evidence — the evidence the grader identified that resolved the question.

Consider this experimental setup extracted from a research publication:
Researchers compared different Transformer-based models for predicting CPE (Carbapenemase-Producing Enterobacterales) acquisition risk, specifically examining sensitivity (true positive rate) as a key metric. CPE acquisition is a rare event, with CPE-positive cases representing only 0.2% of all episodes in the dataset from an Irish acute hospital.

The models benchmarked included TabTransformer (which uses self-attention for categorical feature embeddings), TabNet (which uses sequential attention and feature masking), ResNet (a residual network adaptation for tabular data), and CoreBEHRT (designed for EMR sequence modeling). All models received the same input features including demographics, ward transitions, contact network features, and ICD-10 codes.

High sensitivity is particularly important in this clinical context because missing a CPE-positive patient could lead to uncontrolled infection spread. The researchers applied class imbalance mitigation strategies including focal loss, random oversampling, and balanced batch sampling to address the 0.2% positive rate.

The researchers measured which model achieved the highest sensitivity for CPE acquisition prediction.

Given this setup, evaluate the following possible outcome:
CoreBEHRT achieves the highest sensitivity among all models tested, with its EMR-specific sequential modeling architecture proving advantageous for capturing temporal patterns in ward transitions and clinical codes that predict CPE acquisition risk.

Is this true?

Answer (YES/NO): NO